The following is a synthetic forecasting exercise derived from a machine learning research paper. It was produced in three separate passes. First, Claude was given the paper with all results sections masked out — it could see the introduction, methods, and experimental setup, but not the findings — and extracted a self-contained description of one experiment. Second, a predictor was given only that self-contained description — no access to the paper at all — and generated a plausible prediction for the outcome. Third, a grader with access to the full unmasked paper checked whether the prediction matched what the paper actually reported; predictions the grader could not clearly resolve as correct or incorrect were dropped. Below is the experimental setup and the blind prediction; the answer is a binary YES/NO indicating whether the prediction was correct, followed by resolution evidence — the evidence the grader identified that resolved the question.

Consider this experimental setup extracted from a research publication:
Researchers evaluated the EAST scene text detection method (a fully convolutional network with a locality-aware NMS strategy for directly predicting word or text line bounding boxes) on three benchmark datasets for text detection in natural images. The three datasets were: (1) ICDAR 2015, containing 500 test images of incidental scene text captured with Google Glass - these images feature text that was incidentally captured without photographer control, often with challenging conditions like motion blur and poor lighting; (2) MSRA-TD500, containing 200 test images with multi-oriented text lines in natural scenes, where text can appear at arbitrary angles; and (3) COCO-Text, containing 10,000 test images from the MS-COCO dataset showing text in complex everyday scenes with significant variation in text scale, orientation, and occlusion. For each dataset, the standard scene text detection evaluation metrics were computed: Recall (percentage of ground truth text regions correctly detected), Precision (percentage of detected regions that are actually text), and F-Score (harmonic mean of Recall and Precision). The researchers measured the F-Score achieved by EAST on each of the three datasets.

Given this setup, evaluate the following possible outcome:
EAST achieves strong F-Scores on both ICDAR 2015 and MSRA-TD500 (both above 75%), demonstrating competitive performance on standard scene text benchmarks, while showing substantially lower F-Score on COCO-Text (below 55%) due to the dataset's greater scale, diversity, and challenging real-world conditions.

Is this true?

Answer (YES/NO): YES